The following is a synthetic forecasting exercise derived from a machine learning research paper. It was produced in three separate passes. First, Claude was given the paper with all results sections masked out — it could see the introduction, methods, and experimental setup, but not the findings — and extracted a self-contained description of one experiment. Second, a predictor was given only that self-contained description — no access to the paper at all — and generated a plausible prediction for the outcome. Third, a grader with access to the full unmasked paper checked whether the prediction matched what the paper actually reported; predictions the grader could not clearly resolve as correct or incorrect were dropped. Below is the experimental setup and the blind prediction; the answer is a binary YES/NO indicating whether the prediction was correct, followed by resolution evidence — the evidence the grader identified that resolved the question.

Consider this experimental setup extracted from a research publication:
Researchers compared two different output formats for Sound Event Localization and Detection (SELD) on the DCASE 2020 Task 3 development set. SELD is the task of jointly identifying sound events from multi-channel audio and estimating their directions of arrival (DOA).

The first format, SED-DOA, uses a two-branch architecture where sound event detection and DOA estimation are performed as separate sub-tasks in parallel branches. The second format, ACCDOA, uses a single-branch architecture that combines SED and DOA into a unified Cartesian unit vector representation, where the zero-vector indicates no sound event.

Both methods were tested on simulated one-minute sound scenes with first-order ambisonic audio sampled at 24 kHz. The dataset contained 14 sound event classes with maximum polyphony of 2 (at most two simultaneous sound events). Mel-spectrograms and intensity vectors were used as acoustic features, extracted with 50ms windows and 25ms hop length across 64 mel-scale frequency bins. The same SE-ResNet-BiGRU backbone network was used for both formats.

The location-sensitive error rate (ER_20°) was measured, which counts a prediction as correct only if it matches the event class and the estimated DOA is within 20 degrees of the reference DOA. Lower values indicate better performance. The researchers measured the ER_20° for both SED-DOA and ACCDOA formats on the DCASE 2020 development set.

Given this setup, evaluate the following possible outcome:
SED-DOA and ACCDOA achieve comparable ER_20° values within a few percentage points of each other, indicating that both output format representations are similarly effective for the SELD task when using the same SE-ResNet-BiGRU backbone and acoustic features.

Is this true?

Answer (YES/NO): NO